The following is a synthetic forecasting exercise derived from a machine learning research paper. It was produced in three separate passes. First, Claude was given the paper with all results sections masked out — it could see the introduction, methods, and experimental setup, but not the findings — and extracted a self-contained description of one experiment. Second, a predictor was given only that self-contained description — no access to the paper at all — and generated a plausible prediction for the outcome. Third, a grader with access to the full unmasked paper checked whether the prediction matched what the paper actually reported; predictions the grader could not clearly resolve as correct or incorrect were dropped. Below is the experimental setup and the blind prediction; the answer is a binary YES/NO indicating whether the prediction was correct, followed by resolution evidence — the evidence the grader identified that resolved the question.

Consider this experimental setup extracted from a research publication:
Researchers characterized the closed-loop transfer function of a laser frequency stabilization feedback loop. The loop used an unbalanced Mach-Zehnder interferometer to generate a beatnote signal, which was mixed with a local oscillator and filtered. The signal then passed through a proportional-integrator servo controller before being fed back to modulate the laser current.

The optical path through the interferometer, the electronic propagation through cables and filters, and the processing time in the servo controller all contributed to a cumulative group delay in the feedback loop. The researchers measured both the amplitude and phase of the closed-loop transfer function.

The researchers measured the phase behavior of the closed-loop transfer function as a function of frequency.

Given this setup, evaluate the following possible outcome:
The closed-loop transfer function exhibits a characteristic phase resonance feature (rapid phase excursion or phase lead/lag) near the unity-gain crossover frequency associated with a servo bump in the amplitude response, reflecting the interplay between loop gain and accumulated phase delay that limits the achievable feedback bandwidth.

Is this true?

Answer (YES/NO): NO